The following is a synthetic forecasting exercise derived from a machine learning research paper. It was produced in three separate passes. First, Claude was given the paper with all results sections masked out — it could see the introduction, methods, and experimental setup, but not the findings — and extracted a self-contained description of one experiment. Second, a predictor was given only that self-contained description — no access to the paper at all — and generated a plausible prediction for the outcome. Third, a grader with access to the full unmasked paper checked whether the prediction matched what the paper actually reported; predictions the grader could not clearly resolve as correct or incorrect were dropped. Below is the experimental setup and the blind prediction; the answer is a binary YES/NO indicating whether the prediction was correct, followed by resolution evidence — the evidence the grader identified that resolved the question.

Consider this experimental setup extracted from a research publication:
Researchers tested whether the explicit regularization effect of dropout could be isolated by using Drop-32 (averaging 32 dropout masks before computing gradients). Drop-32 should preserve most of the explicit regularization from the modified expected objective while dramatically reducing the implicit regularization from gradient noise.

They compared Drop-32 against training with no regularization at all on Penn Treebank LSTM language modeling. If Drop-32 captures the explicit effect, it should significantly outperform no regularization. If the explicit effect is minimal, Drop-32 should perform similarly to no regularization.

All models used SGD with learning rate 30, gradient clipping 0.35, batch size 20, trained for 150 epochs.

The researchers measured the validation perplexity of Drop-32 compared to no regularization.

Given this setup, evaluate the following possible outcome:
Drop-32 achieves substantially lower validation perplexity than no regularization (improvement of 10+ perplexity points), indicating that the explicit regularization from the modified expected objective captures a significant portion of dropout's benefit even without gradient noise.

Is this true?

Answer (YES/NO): YES